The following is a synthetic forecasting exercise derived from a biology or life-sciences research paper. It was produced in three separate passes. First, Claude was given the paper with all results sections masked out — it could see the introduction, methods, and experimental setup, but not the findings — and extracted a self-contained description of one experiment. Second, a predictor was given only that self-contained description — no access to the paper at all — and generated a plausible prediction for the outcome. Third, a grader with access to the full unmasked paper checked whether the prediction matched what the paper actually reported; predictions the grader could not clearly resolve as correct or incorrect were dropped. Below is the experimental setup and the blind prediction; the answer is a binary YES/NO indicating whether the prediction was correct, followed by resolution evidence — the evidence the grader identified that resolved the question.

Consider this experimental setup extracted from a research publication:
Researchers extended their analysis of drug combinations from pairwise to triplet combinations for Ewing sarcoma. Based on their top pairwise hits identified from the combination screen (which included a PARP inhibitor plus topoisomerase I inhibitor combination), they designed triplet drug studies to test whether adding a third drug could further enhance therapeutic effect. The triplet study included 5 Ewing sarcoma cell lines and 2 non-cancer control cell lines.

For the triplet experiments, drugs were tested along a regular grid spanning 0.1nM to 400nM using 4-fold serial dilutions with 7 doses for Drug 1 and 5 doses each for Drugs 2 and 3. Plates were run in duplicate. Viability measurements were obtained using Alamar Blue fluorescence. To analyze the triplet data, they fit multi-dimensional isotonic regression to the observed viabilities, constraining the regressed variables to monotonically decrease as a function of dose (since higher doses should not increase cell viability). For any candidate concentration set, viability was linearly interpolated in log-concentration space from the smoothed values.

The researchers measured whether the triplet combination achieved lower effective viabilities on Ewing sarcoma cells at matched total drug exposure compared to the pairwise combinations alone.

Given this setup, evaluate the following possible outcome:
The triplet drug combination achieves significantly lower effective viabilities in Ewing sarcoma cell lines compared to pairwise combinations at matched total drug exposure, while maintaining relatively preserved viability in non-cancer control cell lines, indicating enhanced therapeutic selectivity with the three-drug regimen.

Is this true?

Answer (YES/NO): NO